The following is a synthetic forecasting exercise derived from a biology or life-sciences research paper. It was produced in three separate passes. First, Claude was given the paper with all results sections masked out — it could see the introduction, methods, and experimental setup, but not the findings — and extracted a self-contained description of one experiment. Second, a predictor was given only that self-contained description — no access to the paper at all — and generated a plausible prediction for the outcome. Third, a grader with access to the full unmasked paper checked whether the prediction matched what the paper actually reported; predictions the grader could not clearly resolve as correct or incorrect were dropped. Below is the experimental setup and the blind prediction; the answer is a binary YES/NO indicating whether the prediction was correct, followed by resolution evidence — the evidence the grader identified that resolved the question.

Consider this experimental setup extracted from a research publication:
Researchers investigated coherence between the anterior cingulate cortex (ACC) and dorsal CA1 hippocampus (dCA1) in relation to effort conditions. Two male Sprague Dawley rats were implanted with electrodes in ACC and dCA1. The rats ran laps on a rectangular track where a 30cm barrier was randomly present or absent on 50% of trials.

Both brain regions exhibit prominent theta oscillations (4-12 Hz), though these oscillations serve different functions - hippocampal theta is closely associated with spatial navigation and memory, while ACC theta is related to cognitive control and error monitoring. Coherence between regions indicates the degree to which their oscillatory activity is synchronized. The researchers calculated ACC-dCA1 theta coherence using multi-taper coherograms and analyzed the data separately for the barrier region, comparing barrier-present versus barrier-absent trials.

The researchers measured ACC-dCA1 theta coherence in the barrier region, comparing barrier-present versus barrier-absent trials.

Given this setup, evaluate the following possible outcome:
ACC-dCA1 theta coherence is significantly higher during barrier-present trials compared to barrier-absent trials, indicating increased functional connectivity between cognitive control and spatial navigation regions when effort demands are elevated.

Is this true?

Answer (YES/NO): NO